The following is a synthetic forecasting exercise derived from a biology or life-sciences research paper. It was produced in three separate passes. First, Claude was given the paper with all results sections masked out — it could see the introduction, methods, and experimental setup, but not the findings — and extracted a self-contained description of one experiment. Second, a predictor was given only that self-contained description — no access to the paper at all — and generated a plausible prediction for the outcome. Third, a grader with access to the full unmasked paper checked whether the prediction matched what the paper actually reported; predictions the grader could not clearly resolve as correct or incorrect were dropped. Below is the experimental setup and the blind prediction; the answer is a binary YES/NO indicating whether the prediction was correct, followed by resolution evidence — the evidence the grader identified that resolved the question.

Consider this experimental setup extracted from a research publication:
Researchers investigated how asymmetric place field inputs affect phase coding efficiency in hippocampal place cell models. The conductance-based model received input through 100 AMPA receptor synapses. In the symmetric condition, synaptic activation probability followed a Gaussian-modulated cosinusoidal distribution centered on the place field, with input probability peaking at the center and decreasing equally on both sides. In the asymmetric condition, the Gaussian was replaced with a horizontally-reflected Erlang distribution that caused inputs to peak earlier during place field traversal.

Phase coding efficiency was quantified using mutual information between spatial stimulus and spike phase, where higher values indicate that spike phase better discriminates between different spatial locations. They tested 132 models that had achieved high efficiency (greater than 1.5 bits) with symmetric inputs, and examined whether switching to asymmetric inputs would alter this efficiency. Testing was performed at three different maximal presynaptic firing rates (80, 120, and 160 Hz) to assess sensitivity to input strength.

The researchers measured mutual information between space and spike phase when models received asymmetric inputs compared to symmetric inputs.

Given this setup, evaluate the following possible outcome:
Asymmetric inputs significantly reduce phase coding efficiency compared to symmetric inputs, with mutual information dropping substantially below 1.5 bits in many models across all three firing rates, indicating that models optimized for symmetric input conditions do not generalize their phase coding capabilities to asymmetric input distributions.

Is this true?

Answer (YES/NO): NO